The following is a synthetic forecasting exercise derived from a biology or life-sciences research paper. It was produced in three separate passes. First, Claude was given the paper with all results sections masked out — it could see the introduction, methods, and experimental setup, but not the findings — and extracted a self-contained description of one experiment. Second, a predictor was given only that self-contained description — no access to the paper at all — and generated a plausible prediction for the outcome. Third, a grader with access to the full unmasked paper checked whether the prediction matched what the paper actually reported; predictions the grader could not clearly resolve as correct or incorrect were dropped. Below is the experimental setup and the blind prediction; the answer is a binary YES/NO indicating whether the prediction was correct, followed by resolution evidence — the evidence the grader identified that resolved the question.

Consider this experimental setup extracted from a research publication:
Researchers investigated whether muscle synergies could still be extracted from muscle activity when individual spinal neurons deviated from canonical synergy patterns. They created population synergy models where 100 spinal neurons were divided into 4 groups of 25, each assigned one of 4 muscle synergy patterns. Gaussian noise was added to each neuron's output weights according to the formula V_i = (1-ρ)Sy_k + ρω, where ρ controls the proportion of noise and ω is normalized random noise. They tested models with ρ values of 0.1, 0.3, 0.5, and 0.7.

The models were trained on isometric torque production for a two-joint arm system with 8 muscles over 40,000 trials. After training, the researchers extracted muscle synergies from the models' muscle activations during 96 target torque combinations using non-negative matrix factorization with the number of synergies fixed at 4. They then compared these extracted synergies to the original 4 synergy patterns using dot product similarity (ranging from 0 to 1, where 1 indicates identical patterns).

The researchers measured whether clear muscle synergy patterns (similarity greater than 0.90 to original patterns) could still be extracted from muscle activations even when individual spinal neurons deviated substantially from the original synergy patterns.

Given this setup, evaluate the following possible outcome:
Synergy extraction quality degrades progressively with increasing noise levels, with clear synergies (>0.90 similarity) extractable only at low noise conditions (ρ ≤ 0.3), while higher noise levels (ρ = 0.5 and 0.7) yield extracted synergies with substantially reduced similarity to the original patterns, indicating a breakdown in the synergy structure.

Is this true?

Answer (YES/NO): YES